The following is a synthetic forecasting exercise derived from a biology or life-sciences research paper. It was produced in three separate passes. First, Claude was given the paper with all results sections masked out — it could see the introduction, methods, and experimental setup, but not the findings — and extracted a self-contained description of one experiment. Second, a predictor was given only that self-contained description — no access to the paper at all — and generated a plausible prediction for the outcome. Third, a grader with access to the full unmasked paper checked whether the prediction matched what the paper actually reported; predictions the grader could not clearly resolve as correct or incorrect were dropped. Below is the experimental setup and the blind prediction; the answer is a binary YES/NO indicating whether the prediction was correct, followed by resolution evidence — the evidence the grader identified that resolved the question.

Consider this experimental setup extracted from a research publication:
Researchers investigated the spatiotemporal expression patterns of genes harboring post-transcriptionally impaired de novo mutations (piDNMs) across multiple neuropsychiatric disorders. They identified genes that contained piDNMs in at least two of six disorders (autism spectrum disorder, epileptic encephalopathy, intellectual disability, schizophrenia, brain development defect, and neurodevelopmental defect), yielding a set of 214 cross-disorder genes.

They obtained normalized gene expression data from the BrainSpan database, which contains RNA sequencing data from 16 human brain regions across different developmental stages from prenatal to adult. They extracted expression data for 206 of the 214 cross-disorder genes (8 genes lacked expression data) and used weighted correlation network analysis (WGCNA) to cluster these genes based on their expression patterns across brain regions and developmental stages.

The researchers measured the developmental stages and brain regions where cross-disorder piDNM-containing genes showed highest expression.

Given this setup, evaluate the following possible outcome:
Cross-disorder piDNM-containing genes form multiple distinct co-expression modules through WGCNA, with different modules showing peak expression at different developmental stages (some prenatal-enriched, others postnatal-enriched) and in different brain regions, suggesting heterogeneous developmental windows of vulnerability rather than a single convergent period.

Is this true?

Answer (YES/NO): NO